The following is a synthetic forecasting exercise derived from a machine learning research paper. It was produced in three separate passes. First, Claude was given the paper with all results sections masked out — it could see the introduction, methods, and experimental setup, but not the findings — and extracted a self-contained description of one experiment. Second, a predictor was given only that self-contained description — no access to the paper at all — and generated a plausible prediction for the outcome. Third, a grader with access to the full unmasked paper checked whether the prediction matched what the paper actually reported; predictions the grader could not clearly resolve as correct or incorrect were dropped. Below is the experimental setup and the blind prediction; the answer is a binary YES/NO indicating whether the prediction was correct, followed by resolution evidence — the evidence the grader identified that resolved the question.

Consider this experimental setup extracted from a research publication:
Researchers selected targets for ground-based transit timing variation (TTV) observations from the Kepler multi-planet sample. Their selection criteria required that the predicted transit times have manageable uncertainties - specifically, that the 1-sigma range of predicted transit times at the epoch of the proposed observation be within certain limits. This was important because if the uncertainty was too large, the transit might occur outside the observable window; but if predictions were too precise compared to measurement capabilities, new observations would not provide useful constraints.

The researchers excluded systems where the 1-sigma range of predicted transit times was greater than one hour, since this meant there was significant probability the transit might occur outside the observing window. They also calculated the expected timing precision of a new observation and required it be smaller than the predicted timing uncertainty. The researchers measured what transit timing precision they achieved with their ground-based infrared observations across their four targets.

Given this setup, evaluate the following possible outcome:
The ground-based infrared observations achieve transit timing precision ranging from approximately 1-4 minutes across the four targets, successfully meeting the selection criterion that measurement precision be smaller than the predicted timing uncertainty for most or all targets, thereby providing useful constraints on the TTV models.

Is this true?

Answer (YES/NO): NO